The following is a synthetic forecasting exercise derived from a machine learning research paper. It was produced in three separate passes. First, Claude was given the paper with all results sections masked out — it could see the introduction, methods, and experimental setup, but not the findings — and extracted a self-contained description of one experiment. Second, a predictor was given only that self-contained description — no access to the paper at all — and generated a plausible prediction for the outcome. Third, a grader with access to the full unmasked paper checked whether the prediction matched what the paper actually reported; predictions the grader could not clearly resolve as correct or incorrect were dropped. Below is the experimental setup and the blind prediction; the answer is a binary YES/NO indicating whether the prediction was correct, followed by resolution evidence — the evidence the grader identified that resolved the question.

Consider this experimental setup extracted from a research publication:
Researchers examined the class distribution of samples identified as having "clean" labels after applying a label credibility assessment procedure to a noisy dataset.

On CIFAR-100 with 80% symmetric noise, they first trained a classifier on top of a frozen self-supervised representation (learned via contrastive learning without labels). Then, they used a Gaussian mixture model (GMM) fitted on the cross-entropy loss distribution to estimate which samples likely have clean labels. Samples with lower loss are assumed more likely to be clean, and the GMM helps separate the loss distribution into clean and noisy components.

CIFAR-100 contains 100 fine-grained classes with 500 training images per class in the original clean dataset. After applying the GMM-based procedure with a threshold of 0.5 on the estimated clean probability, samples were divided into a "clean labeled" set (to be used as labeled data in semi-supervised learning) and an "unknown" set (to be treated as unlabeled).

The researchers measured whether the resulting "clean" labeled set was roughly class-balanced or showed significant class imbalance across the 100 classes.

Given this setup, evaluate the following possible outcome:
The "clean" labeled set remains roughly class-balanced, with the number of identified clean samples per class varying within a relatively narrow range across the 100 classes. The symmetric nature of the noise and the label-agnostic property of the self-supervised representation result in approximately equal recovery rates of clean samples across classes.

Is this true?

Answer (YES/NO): NO